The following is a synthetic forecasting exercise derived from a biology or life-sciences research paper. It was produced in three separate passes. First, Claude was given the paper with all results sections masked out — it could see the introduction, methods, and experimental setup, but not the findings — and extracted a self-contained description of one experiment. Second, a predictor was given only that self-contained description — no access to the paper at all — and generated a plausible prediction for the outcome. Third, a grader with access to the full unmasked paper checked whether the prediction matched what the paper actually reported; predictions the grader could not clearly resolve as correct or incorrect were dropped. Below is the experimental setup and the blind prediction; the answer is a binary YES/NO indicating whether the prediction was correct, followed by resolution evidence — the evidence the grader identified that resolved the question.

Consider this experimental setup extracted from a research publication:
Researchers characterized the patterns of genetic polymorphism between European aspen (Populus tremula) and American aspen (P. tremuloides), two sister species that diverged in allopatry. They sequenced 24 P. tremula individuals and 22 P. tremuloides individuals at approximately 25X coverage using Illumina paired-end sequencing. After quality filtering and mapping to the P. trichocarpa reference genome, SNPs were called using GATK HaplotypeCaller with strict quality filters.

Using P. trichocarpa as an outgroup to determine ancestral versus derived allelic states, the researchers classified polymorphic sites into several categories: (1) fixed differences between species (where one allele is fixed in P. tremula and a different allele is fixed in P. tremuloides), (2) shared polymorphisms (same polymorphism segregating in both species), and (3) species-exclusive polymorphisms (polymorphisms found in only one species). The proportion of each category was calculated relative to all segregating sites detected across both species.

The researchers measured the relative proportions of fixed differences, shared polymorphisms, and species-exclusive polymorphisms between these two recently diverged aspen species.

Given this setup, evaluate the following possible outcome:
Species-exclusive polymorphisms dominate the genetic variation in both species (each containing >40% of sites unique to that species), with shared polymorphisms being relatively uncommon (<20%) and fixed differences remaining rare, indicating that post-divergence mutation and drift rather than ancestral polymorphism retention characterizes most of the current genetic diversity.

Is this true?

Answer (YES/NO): YES